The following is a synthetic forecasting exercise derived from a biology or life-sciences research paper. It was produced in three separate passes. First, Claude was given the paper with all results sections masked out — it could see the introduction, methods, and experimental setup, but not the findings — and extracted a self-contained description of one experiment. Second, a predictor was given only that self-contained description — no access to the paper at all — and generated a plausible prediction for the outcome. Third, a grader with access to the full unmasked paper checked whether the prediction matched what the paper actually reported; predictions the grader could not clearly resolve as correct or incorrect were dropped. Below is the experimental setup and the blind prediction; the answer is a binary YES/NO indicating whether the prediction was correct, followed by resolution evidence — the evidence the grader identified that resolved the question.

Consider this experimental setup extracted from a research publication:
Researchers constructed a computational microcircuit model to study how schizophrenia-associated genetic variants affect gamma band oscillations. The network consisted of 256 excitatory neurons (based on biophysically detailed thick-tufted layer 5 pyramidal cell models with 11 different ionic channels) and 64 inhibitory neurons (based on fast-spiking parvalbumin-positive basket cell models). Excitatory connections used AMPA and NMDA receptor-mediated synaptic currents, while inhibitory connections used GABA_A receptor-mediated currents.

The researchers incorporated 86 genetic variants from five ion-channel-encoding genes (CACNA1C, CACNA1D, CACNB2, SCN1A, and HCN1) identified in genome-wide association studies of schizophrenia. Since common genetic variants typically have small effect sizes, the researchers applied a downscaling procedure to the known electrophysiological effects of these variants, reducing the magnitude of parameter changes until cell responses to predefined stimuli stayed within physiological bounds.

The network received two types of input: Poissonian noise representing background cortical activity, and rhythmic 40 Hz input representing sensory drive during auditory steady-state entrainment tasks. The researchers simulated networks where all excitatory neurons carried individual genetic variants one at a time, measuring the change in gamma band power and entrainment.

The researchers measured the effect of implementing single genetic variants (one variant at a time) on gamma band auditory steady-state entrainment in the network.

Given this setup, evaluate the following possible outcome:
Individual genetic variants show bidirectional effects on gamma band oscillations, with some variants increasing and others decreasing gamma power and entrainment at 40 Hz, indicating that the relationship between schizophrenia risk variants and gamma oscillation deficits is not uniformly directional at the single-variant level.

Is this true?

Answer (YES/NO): YES